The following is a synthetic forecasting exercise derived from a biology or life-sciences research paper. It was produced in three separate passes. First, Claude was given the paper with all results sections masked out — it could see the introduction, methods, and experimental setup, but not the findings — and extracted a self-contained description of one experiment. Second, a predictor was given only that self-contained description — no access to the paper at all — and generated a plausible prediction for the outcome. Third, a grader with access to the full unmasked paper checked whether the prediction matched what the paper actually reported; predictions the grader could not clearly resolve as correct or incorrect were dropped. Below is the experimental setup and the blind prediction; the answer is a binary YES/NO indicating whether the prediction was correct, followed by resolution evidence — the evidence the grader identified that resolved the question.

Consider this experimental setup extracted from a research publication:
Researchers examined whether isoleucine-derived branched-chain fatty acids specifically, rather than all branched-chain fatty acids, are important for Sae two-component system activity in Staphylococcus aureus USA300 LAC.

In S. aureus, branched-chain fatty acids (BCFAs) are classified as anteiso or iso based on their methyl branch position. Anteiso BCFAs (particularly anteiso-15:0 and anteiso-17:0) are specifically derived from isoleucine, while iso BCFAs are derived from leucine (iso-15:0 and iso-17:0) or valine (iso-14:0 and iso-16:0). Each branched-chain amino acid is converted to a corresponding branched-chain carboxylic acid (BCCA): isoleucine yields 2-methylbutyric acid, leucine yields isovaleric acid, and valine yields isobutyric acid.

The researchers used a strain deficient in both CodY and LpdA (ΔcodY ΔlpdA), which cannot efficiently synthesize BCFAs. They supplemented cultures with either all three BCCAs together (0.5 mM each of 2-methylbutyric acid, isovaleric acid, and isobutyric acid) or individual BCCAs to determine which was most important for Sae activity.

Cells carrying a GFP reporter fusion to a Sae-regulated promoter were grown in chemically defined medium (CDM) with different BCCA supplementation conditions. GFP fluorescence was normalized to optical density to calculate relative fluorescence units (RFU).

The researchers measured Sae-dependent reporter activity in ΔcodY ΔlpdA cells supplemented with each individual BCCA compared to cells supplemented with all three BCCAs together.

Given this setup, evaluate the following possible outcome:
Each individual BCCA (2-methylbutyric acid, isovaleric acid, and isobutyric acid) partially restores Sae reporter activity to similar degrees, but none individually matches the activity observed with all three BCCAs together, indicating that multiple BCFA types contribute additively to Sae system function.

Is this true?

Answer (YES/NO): NO